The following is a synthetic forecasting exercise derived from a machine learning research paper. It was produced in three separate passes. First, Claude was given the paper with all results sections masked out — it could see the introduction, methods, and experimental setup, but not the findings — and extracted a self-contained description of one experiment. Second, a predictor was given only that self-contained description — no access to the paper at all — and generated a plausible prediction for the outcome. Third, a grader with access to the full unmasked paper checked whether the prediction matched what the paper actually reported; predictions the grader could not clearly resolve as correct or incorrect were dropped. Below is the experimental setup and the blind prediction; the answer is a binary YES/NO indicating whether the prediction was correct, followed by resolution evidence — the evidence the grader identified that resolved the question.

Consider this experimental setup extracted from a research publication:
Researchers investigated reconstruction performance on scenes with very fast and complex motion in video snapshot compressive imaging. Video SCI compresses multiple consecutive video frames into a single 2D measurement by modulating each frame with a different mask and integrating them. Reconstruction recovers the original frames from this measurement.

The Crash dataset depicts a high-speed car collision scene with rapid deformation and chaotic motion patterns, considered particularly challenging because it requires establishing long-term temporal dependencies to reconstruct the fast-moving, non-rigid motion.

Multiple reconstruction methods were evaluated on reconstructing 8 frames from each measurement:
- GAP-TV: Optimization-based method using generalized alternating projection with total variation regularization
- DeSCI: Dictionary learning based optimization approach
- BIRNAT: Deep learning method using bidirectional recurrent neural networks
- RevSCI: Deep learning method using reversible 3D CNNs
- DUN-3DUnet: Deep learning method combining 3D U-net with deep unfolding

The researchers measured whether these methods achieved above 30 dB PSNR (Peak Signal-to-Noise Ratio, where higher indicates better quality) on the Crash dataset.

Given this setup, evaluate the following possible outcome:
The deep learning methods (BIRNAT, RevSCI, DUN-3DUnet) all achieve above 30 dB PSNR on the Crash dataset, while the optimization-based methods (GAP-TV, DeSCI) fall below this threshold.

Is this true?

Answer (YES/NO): NO